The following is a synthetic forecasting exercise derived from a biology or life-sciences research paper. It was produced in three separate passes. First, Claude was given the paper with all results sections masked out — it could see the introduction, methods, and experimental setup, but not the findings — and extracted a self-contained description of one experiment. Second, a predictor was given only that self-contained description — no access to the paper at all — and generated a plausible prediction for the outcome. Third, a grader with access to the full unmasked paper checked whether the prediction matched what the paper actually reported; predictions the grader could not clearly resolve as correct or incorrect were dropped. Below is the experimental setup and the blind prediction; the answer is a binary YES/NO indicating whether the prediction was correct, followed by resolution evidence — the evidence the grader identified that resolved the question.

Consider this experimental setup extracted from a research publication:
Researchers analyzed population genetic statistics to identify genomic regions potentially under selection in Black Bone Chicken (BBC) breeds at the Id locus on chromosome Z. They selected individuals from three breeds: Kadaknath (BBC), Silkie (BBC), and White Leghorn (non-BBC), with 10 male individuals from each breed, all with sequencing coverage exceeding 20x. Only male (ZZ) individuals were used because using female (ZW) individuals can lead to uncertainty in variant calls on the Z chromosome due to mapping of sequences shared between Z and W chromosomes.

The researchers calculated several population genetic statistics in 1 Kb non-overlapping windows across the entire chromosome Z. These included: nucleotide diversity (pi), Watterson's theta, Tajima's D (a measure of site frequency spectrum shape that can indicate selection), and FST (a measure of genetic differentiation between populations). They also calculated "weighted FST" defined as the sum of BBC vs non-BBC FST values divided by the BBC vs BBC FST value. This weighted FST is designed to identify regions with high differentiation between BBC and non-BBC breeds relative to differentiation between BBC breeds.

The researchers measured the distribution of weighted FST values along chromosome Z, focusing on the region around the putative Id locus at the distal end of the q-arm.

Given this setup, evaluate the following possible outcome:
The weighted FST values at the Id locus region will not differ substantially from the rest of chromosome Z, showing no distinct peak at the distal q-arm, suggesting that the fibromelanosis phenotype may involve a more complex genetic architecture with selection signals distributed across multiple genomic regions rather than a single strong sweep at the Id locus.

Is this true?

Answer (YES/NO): NO